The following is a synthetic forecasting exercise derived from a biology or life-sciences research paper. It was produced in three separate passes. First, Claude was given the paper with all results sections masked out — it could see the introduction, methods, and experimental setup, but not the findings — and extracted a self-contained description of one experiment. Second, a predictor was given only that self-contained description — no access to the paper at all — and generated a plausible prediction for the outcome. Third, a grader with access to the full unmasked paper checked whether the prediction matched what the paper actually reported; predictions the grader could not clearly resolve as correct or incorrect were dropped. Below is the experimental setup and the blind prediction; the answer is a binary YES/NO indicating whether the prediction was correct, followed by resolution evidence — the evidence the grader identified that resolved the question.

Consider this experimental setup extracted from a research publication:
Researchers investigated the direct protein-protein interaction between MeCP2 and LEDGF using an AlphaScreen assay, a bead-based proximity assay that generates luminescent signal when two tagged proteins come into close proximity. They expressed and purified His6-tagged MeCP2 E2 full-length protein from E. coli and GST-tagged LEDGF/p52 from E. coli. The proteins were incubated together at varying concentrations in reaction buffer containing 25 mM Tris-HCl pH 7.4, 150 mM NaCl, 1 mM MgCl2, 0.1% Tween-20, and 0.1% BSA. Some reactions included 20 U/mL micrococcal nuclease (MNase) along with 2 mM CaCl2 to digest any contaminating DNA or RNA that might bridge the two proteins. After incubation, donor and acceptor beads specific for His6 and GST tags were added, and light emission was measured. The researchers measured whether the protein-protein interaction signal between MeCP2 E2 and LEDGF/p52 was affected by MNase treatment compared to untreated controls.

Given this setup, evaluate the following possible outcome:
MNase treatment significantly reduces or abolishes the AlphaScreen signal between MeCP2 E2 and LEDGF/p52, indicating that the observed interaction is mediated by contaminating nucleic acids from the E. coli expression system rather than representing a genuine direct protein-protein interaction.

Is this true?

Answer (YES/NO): NO